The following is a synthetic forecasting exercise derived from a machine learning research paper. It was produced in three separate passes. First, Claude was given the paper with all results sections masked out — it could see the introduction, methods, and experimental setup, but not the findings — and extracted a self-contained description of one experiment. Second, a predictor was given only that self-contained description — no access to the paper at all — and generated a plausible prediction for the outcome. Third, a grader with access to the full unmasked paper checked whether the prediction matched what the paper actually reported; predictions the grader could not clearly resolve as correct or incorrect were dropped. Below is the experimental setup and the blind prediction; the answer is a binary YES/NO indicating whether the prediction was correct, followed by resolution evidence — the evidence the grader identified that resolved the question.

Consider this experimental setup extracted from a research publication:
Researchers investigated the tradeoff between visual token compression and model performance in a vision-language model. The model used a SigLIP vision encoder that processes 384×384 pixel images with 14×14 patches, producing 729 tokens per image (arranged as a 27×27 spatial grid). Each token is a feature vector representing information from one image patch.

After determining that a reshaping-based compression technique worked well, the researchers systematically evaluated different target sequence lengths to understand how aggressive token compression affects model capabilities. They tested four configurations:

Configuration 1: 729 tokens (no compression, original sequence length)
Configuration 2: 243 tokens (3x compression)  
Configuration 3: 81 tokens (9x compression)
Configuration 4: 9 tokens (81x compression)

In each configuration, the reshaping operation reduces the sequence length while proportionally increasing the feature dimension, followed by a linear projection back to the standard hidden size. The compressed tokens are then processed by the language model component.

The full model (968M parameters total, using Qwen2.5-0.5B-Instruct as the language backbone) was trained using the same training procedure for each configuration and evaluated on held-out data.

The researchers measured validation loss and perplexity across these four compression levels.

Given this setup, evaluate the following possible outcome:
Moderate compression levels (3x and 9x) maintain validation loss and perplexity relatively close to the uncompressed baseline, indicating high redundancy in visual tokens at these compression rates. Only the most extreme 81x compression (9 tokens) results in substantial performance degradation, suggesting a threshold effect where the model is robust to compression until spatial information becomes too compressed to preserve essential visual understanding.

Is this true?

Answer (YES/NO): NO